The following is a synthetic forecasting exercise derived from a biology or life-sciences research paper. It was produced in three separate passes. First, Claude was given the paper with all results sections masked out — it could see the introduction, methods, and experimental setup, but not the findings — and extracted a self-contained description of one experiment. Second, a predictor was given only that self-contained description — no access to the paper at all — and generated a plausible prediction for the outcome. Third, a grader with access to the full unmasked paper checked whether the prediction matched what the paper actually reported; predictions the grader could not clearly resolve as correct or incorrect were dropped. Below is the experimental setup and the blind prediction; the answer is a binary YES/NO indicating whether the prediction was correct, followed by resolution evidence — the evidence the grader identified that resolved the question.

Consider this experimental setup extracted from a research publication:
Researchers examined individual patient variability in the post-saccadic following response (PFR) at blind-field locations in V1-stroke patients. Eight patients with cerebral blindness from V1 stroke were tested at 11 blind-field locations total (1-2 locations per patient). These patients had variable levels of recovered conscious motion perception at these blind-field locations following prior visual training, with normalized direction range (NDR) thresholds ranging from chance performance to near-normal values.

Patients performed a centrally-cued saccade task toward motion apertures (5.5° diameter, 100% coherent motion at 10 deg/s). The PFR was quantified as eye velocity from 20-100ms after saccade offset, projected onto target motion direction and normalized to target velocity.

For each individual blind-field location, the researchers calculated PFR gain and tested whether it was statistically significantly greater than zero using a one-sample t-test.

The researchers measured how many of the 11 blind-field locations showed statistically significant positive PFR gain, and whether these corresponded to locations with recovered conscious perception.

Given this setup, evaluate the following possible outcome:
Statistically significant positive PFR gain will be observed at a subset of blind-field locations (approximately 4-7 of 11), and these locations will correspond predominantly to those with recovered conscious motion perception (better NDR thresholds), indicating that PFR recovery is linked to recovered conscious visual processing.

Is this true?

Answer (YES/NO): NO